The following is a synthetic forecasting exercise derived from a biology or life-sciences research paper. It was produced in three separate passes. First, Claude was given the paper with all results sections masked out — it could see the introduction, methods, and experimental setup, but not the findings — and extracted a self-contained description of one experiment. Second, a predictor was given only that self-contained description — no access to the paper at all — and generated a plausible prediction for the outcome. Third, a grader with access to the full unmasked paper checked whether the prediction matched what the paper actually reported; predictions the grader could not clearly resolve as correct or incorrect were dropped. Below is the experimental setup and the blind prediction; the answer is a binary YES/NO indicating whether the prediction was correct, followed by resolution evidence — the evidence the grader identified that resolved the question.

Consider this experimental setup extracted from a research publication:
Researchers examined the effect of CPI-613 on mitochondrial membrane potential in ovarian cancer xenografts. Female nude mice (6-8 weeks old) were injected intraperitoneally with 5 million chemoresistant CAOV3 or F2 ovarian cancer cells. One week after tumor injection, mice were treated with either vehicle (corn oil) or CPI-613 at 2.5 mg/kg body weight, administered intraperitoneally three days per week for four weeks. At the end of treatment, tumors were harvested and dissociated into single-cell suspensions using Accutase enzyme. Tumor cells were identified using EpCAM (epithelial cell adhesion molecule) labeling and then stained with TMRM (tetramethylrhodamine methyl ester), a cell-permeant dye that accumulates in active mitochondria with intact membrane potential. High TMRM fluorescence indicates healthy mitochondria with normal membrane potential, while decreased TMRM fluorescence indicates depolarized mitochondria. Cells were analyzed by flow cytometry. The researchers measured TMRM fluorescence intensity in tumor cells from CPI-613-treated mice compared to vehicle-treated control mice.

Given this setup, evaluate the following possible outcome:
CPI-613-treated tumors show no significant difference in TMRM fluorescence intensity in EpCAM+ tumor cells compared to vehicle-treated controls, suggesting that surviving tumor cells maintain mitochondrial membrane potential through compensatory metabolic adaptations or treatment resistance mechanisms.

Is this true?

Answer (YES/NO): NO